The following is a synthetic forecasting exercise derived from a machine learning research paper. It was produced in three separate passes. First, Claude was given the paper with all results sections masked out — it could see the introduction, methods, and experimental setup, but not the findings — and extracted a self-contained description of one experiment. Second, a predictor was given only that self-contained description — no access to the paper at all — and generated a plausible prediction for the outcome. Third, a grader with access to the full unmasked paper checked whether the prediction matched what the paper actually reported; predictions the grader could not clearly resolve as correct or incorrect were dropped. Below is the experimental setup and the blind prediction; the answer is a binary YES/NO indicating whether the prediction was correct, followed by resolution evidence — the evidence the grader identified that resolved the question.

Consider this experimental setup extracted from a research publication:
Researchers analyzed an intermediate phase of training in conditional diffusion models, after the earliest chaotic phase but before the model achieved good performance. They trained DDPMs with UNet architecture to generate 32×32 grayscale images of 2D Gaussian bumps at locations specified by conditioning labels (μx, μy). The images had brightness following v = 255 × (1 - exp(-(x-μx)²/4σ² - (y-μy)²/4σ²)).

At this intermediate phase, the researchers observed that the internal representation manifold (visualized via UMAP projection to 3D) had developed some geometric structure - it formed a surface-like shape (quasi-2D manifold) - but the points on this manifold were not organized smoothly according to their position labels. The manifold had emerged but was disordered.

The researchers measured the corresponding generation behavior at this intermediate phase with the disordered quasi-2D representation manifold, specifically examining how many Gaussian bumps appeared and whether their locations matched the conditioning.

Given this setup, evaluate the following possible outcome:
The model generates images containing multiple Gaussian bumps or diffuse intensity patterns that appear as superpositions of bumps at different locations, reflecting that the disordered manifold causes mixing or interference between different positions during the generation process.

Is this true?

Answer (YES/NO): NO